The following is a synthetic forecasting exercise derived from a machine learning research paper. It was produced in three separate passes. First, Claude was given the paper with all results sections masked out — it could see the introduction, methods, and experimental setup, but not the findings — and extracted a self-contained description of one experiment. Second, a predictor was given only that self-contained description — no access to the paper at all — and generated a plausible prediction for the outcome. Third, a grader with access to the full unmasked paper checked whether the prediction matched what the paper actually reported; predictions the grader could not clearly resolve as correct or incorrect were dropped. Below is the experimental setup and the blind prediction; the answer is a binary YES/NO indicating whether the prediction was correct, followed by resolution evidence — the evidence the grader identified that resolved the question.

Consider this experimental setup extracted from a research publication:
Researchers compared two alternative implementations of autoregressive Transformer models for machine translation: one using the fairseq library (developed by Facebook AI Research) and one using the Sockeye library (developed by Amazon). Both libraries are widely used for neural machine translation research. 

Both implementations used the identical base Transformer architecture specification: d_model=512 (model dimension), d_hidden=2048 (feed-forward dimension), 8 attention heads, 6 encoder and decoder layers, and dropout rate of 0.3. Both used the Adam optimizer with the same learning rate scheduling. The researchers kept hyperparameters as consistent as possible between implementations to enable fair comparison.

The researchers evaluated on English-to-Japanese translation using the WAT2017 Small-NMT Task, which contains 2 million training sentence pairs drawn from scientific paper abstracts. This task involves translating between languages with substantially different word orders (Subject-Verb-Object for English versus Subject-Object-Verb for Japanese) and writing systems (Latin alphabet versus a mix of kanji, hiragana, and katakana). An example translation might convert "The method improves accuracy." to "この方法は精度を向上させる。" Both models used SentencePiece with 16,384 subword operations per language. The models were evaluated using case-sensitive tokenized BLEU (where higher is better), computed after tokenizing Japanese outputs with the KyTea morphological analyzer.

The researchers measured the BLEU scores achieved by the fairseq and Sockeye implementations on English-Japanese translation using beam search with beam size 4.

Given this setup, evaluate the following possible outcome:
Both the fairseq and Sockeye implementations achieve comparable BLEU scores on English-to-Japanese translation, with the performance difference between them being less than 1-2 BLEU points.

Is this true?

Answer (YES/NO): YES